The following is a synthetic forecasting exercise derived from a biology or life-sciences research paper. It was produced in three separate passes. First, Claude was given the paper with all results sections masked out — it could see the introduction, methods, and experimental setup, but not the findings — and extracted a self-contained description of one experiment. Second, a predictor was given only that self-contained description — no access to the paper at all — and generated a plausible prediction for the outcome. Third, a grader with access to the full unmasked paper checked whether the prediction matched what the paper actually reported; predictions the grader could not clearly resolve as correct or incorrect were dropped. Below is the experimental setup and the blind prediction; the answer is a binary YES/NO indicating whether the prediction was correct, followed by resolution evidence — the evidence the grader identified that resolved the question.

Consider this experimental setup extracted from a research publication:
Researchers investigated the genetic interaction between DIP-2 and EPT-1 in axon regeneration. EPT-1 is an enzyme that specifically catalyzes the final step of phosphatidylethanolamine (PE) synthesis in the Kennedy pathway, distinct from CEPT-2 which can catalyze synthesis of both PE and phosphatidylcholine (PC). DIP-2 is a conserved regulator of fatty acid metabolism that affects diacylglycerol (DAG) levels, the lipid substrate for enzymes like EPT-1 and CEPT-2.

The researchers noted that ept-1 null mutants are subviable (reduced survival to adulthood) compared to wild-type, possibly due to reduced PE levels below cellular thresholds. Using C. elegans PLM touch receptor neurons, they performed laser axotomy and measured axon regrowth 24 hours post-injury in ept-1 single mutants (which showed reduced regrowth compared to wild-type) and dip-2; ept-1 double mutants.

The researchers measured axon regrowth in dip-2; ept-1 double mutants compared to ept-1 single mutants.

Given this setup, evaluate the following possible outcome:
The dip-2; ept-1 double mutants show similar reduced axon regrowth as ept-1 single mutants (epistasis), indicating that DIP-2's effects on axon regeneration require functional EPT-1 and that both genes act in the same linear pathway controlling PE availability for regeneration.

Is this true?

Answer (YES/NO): NO